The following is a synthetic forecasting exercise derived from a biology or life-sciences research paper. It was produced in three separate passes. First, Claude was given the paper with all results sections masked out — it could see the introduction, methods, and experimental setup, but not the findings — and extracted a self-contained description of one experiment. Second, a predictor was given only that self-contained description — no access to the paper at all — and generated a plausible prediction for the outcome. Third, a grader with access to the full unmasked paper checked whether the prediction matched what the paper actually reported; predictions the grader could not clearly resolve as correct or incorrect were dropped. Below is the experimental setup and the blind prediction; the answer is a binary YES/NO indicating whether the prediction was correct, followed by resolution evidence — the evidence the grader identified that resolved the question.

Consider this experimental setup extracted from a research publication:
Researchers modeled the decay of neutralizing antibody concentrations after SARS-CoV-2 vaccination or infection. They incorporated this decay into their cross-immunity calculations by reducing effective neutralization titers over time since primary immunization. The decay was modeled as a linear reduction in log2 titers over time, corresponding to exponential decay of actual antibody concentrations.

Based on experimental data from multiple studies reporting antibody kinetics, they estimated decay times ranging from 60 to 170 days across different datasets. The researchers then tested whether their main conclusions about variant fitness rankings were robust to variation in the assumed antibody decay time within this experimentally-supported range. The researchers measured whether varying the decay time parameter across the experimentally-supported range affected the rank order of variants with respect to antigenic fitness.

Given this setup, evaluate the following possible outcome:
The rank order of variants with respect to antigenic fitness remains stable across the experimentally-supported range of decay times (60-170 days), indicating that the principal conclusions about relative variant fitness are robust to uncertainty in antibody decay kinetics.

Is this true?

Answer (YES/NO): YES